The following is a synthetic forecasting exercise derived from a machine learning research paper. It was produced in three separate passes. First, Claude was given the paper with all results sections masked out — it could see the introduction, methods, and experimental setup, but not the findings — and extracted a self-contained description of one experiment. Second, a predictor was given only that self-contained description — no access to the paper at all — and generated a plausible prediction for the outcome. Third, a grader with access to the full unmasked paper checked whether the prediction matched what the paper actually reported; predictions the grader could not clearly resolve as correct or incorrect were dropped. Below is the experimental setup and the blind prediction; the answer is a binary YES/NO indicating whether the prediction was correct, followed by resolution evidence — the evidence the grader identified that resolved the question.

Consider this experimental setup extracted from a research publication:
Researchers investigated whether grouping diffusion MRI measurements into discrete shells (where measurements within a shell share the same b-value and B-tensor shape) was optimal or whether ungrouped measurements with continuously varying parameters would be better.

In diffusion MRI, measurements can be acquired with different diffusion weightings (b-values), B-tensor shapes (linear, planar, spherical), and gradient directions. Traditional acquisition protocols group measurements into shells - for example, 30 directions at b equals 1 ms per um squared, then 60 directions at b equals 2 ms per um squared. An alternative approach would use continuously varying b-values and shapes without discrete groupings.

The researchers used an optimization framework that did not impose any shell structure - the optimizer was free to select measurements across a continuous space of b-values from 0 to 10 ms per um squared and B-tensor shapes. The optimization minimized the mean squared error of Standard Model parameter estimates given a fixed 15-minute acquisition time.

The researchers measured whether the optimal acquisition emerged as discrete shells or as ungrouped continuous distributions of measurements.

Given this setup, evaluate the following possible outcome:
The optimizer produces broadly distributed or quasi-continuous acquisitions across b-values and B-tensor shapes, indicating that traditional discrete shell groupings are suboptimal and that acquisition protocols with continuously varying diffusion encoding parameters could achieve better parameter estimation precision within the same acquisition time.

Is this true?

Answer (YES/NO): NO